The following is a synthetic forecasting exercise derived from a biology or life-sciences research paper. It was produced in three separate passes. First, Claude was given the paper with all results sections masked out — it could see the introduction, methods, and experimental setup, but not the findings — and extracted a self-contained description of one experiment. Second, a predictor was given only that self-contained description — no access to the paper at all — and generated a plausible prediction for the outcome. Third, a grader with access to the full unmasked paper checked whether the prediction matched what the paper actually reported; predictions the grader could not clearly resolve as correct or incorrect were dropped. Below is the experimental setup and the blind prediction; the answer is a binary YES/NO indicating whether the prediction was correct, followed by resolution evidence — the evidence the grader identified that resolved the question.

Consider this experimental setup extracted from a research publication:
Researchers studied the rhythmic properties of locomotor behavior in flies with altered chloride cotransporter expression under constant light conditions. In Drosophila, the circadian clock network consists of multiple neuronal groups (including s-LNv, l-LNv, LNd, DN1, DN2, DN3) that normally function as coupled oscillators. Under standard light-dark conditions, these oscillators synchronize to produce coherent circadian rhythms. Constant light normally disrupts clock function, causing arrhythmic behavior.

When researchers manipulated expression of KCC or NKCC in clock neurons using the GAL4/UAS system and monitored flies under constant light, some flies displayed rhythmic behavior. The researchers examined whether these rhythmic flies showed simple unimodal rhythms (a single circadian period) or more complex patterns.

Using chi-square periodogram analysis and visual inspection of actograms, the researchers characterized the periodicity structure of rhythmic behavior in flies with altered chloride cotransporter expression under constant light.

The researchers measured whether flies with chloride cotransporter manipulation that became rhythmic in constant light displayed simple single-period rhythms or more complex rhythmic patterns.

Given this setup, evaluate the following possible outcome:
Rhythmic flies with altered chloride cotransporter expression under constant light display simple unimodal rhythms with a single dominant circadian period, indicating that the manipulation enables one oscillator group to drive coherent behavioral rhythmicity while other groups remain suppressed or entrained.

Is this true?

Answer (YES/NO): NO